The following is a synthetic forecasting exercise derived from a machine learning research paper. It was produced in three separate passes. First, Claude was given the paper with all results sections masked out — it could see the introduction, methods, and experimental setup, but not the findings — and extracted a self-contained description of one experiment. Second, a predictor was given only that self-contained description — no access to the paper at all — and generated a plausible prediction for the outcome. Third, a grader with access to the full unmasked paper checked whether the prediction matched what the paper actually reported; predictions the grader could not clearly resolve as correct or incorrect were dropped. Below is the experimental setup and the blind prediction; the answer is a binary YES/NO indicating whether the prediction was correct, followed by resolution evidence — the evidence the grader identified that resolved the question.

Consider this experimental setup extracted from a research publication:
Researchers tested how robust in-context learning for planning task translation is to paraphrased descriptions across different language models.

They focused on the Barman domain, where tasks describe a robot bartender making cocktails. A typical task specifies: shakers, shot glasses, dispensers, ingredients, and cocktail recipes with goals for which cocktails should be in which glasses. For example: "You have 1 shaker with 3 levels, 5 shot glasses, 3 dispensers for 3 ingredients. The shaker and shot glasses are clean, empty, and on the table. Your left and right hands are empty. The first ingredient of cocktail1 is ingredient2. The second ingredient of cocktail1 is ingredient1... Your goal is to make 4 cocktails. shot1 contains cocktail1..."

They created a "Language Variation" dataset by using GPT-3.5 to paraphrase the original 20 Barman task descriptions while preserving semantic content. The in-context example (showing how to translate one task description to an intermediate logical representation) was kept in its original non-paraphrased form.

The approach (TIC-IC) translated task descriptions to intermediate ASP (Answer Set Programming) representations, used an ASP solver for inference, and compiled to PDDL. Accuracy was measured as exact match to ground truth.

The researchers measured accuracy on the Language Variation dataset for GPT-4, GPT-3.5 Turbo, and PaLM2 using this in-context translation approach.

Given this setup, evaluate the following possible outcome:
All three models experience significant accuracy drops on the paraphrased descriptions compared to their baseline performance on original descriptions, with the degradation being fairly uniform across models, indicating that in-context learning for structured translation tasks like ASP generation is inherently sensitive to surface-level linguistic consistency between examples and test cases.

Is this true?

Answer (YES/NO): NO